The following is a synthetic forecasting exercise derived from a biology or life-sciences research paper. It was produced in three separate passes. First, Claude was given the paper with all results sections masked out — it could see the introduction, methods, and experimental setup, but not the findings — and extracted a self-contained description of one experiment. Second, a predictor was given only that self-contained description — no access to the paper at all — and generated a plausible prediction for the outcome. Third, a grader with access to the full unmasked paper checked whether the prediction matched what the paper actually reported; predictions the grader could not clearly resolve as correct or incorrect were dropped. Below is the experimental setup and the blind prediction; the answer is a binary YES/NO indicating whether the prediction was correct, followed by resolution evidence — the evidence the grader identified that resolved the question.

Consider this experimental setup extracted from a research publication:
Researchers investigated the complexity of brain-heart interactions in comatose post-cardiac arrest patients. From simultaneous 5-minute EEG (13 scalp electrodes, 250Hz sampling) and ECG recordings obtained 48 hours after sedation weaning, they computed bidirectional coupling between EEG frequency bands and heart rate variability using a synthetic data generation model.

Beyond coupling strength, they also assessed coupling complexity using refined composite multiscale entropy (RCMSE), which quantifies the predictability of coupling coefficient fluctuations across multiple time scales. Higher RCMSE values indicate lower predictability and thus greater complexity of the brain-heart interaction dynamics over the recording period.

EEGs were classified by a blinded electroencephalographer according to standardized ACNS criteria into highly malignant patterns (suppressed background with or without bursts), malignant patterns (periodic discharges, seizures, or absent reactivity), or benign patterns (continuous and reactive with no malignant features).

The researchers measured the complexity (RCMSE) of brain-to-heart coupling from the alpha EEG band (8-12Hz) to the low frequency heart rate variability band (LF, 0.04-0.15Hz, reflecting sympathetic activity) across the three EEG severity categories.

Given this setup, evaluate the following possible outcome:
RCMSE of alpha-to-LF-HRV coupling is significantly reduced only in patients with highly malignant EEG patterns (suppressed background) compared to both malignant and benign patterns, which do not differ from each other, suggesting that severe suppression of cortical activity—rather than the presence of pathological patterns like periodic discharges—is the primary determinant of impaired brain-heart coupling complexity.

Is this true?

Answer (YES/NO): NO